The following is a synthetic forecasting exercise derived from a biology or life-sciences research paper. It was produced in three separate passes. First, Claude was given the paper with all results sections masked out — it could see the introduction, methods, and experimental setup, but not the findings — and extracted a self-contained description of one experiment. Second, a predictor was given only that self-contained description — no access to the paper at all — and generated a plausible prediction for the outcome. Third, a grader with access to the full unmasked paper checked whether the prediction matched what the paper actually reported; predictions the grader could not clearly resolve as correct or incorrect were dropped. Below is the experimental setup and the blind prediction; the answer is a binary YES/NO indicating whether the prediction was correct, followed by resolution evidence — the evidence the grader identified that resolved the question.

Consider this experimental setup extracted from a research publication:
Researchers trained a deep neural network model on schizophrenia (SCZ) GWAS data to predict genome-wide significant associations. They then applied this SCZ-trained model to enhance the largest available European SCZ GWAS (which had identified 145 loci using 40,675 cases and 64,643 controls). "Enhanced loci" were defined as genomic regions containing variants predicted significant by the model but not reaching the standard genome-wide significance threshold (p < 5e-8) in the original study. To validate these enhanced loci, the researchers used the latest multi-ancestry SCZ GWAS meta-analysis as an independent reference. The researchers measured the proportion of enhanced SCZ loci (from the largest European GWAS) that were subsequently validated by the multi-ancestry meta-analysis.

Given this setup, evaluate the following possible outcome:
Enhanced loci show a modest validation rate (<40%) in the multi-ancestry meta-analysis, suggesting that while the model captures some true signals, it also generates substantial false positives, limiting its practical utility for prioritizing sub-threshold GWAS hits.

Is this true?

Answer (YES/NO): NO